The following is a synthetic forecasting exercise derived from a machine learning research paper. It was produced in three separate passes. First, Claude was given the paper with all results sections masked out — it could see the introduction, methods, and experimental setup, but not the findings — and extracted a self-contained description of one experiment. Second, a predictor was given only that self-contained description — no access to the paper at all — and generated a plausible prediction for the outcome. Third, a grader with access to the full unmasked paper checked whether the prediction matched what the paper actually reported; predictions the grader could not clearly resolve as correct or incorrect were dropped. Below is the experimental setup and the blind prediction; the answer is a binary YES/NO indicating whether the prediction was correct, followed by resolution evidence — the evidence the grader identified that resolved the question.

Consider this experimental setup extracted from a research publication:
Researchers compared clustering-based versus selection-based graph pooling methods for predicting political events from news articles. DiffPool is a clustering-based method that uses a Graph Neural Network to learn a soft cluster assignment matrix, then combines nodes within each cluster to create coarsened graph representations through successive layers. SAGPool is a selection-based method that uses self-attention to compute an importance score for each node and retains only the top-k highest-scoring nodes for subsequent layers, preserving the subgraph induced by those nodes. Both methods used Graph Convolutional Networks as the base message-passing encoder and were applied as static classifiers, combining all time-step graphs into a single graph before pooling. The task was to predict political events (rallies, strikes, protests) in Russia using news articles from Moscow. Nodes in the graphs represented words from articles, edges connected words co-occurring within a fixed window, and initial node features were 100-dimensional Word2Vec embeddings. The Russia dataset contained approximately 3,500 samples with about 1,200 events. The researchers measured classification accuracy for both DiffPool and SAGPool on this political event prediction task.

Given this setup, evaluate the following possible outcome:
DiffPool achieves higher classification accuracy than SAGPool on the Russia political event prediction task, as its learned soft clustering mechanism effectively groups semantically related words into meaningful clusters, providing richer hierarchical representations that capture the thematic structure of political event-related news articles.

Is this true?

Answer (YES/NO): NO